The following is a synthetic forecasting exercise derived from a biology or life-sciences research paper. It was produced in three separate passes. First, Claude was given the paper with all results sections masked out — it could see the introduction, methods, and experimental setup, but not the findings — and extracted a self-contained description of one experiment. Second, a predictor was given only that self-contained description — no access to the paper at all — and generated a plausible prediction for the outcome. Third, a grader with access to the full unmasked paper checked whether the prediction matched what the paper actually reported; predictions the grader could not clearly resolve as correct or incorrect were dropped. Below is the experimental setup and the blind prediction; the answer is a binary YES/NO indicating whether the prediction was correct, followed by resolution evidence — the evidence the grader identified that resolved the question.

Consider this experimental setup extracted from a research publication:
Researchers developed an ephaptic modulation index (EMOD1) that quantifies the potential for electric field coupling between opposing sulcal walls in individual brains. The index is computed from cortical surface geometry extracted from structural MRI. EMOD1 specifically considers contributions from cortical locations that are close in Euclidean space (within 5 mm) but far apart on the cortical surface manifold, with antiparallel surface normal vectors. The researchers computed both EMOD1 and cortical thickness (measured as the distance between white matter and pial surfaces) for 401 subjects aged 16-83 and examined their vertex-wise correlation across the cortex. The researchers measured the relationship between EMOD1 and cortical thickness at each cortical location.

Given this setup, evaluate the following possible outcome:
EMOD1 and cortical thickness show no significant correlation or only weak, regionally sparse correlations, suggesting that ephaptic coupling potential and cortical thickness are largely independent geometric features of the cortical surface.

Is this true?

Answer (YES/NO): NO